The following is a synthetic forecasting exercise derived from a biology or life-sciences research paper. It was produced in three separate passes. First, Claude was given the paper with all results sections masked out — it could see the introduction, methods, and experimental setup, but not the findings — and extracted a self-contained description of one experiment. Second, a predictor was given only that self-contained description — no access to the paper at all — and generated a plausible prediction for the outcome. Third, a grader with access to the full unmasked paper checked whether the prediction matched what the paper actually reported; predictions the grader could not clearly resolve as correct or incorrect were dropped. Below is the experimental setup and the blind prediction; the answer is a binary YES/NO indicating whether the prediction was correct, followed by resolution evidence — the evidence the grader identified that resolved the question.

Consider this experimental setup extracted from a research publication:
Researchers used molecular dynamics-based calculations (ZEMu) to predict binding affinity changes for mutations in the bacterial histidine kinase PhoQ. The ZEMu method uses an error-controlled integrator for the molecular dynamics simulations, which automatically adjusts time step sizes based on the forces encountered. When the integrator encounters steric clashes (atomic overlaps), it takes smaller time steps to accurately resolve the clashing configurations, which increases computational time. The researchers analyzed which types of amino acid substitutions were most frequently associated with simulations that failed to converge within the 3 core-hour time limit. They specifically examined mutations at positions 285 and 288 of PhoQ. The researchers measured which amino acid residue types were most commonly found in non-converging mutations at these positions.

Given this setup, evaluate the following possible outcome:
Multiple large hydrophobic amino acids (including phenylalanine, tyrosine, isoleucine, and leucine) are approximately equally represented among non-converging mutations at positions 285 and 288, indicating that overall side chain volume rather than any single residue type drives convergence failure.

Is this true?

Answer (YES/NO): NO